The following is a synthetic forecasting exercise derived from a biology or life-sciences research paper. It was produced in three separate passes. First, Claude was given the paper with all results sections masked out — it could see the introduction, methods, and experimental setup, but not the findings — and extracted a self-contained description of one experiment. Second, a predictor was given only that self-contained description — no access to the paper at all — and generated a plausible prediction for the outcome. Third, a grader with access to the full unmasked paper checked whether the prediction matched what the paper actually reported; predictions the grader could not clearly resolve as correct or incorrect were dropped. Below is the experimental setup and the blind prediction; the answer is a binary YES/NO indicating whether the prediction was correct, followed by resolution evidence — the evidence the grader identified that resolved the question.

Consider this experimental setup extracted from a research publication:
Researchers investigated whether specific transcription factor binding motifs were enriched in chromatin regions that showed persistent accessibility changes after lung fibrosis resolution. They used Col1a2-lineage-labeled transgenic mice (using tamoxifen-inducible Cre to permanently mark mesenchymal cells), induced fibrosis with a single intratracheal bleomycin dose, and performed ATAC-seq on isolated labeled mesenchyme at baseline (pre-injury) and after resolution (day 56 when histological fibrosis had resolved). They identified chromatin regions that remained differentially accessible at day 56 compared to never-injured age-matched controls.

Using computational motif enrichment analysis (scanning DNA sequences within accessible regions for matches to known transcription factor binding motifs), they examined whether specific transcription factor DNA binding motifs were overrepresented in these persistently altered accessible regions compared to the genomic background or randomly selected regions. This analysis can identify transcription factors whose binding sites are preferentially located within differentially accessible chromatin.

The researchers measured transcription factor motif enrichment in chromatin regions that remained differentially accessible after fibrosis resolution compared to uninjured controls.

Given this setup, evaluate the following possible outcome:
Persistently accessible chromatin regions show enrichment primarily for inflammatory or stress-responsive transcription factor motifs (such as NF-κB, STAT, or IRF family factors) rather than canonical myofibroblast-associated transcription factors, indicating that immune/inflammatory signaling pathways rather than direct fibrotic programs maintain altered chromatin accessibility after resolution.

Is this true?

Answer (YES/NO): NO